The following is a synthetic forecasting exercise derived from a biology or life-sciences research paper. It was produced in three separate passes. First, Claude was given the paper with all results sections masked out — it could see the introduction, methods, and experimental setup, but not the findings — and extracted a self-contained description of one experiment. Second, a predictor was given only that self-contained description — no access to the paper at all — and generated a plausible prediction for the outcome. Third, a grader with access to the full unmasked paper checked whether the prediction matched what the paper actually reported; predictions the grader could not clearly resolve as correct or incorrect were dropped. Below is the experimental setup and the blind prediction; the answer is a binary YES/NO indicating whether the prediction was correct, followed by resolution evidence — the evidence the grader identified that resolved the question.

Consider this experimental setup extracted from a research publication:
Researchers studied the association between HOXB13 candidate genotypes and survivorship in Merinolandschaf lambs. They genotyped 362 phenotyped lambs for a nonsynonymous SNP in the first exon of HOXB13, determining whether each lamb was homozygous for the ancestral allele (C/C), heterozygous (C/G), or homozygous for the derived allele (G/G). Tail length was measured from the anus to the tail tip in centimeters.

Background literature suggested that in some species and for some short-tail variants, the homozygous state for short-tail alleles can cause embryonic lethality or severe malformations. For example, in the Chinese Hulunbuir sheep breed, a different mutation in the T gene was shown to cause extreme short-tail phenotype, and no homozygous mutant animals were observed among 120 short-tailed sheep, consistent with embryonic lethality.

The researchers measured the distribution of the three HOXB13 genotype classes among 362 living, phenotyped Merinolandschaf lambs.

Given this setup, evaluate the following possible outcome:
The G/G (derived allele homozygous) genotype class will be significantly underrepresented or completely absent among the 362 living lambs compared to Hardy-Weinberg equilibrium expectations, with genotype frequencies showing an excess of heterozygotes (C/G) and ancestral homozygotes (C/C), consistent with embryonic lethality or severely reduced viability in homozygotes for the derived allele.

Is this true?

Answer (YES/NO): NO